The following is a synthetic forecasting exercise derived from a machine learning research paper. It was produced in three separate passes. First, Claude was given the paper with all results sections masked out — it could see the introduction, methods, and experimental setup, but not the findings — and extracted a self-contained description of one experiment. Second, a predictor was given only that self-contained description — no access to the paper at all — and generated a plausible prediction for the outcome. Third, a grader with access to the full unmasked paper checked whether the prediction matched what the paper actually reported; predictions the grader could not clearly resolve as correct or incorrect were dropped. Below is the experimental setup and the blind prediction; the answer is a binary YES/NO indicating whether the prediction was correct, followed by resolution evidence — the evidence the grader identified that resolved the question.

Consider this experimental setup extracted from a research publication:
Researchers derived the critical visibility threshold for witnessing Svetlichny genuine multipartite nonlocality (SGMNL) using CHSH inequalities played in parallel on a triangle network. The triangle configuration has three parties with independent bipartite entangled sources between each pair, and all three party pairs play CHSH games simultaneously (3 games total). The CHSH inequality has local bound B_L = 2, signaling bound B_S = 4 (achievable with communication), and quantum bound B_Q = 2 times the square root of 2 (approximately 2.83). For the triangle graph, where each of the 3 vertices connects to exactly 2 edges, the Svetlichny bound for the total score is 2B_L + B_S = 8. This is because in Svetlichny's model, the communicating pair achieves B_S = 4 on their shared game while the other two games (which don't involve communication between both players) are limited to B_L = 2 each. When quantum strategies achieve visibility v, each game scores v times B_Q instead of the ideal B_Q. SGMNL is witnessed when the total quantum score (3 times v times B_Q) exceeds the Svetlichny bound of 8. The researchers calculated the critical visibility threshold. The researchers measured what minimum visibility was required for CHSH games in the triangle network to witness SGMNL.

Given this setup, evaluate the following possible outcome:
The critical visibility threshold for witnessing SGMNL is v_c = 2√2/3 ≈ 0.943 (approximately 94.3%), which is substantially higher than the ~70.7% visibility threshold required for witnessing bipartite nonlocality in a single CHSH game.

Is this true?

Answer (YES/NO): YES